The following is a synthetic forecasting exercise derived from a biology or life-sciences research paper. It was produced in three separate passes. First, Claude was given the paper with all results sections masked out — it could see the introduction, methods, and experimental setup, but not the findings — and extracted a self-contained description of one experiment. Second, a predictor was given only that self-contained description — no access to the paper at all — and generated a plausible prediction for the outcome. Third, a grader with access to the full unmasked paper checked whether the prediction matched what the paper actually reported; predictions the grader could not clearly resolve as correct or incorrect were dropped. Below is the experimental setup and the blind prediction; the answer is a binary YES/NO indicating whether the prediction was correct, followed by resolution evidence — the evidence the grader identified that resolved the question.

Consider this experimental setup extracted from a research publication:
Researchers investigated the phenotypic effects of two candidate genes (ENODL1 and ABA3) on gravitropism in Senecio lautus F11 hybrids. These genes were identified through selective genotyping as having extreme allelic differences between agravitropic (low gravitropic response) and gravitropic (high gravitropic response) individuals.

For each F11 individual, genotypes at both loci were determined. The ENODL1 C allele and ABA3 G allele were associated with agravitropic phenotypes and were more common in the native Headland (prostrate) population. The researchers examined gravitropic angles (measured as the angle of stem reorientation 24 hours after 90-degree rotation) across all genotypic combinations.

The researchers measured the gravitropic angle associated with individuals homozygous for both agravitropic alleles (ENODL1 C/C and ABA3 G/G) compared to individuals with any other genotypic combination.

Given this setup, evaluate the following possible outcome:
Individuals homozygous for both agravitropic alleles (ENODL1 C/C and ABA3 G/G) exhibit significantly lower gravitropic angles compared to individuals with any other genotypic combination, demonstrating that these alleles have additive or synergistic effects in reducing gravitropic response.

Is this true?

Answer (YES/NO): YES